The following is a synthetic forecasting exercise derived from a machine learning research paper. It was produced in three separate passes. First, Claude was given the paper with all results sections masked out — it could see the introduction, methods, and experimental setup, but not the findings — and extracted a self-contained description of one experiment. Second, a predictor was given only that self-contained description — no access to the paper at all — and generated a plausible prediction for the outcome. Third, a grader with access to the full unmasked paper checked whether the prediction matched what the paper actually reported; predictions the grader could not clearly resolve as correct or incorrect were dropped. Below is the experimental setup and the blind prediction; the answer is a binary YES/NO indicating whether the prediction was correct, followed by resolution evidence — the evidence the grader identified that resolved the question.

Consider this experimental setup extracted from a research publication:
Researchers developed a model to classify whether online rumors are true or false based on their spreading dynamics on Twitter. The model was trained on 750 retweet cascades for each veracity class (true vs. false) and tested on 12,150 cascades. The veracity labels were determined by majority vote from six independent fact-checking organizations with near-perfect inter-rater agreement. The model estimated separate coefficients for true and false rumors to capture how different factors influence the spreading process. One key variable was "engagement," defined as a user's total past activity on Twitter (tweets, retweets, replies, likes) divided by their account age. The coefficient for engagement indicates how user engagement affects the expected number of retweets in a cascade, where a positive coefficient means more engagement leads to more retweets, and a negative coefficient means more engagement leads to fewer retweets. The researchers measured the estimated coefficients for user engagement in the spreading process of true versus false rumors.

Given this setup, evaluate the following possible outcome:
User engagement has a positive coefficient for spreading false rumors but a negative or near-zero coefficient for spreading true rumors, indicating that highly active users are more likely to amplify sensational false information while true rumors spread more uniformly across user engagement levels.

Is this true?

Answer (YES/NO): NO